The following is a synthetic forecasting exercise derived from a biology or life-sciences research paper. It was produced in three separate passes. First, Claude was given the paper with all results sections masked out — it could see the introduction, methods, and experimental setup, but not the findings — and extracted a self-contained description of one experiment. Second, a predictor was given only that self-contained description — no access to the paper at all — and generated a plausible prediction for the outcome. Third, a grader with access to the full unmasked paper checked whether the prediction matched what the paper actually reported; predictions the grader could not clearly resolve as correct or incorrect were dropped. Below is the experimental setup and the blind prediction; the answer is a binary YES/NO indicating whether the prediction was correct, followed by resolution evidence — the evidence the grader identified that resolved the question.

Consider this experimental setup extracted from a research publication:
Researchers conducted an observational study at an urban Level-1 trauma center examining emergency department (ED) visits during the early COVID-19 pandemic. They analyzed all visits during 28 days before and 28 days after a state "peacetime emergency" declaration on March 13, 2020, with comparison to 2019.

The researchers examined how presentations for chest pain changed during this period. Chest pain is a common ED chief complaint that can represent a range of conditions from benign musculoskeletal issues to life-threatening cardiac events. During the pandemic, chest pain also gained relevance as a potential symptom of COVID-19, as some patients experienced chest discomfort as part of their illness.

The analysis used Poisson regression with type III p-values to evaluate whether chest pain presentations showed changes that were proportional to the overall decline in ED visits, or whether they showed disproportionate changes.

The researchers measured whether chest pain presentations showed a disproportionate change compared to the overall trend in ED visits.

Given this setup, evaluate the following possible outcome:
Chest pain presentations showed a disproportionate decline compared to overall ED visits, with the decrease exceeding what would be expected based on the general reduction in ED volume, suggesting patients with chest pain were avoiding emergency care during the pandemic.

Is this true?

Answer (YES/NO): NO